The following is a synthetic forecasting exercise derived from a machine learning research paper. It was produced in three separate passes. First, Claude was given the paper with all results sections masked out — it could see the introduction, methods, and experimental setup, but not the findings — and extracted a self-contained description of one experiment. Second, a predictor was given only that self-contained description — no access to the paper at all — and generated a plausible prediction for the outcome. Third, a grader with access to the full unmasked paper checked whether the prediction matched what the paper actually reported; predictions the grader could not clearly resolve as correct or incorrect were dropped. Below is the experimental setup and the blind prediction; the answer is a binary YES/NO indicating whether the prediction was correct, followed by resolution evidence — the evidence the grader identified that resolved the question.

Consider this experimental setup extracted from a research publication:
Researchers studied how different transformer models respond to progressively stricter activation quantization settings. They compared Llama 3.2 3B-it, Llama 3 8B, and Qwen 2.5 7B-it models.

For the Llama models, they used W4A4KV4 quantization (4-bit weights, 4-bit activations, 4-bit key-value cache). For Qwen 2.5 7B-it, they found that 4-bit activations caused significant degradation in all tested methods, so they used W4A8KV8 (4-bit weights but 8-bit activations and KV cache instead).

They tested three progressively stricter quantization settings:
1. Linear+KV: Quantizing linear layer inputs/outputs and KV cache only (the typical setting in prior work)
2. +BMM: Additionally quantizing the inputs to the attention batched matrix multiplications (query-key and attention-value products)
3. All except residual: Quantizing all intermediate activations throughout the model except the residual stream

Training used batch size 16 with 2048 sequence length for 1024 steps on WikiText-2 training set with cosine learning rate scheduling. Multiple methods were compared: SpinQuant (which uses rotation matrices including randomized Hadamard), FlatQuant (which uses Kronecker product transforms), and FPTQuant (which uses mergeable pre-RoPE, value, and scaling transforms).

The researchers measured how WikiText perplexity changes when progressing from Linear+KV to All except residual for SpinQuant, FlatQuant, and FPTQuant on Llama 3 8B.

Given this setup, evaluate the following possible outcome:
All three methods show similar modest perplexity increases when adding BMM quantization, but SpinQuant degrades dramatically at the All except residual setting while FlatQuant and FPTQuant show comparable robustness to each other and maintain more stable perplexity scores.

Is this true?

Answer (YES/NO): NO